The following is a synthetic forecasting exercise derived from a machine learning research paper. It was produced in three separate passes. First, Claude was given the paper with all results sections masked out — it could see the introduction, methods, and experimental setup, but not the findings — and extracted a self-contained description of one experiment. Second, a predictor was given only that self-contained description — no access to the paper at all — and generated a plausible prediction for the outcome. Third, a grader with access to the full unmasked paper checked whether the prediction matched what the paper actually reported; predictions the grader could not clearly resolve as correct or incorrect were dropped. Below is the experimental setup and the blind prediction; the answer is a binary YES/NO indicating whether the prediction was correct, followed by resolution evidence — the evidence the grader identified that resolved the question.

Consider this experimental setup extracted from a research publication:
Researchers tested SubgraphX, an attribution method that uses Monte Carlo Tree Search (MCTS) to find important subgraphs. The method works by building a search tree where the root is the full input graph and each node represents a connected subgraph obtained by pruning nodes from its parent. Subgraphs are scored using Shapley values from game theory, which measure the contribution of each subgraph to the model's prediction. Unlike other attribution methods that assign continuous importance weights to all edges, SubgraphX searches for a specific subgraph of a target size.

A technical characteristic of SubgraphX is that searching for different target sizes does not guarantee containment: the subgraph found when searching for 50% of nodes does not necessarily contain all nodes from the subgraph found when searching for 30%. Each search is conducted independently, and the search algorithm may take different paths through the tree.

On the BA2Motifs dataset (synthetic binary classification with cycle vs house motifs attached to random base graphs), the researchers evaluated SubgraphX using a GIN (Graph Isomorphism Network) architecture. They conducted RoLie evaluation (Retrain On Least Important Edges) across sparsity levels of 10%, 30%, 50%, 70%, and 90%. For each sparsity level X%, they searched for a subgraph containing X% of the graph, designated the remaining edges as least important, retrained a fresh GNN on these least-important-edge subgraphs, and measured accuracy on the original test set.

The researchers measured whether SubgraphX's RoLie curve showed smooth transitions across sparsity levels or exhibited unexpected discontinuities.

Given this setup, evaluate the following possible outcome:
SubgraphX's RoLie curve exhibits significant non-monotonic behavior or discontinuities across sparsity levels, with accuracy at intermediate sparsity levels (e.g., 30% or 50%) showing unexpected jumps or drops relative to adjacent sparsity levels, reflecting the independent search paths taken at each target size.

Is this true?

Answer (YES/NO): YES